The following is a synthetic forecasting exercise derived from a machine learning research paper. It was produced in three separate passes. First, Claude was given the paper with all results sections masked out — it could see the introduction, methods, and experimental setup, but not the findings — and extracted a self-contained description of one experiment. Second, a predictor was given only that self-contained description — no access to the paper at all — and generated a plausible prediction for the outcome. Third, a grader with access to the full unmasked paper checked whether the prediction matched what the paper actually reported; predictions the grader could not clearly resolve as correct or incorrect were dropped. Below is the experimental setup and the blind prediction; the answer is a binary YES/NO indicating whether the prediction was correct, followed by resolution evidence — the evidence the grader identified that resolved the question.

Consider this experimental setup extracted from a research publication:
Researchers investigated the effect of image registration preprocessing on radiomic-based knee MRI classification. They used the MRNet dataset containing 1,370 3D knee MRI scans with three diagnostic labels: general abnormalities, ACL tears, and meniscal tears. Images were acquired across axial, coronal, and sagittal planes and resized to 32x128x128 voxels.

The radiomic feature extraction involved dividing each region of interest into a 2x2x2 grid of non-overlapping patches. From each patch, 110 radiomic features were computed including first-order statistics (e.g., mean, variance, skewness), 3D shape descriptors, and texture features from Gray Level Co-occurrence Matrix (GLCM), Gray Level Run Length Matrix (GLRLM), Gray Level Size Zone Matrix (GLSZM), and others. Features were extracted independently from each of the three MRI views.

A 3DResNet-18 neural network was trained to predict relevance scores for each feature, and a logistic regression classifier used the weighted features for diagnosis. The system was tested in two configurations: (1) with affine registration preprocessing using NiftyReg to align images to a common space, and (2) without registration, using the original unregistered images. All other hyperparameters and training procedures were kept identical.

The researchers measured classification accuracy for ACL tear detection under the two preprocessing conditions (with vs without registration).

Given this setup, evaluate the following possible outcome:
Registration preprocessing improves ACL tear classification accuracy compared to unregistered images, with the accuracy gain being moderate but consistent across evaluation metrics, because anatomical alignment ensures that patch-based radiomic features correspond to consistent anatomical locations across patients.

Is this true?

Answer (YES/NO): NO